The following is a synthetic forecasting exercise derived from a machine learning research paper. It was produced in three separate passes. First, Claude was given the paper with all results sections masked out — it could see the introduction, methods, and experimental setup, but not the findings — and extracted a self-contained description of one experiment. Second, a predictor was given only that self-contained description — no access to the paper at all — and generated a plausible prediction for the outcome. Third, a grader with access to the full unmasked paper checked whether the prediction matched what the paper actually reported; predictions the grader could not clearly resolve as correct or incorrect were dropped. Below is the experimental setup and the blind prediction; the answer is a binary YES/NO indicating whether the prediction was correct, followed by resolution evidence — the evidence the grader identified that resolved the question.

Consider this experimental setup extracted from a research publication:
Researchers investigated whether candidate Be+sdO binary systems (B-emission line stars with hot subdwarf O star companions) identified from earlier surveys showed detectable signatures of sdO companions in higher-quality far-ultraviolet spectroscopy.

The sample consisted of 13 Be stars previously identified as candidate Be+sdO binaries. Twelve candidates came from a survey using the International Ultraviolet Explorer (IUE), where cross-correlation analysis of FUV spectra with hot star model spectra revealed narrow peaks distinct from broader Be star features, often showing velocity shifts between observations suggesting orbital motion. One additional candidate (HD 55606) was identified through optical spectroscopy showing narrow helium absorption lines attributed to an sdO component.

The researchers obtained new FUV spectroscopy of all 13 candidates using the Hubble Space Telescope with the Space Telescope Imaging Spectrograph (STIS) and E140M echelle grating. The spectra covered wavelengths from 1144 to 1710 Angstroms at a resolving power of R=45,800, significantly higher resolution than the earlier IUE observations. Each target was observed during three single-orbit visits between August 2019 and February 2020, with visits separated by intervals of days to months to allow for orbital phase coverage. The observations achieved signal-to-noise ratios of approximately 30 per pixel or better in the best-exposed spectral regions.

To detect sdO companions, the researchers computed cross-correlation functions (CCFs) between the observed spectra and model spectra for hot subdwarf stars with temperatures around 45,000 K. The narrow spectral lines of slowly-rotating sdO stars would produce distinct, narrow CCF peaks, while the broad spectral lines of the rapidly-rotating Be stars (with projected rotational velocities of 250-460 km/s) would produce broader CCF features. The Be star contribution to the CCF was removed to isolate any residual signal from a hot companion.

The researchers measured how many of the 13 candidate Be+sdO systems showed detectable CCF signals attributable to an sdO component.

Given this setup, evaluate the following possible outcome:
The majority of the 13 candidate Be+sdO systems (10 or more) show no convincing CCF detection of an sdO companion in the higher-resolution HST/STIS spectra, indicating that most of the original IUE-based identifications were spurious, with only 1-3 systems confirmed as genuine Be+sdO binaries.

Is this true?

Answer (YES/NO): NO